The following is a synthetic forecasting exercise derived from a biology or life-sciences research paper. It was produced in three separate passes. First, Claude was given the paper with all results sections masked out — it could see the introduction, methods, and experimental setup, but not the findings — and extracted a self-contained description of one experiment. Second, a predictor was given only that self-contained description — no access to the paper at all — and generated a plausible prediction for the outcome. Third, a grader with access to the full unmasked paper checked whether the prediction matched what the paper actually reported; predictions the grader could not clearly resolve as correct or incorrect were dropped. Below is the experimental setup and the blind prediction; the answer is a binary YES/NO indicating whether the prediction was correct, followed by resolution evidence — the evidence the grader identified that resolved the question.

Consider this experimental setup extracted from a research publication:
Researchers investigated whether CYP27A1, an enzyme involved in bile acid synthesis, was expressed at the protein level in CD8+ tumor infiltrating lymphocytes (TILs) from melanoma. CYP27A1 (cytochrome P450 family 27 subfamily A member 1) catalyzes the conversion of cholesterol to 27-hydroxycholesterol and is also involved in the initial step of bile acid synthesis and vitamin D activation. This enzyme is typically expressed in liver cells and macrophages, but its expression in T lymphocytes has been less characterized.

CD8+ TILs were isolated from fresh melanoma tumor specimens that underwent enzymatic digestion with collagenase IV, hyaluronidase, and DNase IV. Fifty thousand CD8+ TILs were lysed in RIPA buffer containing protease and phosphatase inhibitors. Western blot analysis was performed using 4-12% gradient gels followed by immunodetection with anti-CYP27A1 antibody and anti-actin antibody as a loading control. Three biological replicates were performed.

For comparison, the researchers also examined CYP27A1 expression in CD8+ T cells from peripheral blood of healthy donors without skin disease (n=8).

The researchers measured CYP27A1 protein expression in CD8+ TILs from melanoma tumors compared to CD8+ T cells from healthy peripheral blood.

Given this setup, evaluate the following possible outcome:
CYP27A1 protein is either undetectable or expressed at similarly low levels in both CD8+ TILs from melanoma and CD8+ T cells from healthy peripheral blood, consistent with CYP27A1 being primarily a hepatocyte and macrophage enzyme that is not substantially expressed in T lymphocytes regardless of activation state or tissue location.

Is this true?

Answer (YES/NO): NO